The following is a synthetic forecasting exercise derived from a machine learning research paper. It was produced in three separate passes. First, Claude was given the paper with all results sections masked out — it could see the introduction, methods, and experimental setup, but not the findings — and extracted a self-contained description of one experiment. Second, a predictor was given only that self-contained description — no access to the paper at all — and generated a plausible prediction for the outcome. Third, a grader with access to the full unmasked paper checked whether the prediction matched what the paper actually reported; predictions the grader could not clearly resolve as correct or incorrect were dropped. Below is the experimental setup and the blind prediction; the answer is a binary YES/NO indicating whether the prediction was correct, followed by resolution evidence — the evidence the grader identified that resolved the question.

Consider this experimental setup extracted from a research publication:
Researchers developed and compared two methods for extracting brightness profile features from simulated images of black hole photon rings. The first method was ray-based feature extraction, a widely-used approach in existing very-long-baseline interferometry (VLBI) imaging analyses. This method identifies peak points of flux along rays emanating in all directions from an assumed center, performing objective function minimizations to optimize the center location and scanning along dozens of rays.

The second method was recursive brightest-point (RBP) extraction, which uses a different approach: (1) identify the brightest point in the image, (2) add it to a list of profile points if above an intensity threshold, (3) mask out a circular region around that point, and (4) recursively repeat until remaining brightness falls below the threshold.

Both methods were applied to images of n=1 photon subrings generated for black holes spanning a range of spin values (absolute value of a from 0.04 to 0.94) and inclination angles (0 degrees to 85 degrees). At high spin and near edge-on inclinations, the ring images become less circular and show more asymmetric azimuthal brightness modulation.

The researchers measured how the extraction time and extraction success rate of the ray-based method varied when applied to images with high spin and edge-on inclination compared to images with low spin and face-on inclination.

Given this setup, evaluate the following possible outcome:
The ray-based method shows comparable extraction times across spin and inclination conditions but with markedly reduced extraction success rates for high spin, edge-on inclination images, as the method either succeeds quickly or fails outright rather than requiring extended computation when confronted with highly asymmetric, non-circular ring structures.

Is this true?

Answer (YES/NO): NO